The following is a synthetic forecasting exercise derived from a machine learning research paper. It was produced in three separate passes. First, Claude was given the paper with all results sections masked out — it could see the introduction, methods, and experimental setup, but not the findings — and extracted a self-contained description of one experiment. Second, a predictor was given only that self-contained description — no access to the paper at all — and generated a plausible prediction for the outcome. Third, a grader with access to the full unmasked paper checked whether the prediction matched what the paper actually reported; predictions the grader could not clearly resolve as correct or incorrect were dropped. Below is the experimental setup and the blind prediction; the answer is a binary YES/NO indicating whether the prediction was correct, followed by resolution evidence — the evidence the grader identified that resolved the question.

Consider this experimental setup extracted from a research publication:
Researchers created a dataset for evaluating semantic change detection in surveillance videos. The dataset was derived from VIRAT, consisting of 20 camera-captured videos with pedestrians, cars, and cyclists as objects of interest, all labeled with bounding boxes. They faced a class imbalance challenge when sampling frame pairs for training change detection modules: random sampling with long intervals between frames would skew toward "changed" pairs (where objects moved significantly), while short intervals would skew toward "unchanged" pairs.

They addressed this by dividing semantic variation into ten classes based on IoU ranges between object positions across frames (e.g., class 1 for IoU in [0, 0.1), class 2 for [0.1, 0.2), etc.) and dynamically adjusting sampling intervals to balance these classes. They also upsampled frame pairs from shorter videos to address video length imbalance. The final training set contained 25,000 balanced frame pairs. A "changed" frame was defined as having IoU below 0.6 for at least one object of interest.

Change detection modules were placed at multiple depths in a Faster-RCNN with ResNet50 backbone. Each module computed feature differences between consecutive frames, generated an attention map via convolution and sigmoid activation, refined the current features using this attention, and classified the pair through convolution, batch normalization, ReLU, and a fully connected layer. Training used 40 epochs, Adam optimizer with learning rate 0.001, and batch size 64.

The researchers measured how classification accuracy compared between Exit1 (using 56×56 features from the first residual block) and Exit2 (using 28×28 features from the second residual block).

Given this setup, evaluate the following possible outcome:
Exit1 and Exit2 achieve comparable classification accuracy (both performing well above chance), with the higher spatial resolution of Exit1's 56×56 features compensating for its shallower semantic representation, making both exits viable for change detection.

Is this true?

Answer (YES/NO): NO